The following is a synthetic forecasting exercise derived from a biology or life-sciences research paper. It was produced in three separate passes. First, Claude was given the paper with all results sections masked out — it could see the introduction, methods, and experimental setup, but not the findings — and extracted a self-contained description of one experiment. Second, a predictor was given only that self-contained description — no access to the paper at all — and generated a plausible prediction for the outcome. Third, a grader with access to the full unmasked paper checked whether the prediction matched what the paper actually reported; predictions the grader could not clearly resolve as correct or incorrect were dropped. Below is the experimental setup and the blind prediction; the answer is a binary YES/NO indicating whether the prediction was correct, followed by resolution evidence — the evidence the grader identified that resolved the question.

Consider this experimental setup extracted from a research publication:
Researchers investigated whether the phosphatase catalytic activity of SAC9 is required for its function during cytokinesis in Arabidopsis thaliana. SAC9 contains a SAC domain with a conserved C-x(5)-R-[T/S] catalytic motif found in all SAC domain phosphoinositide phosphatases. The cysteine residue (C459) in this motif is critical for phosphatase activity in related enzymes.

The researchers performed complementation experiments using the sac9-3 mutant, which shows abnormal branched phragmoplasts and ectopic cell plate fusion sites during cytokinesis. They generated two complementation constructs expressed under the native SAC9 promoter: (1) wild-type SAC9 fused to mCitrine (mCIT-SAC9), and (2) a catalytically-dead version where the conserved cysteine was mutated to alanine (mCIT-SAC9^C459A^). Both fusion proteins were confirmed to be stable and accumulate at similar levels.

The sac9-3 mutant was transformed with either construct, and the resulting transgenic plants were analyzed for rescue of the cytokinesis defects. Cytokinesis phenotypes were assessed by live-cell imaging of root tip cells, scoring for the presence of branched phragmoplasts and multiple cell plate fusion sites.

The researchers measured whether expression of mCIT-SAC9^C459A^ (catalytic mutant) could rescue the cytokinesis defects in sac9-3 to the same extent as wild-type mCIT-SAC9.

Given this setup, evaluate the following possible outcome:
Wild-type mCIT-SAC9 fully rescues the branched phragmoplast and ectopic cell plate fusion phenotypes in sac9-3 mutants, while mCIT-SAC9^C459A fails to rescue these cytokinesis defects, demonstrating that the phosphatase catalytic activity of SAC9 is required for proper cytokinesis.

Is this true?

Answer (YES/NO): YES